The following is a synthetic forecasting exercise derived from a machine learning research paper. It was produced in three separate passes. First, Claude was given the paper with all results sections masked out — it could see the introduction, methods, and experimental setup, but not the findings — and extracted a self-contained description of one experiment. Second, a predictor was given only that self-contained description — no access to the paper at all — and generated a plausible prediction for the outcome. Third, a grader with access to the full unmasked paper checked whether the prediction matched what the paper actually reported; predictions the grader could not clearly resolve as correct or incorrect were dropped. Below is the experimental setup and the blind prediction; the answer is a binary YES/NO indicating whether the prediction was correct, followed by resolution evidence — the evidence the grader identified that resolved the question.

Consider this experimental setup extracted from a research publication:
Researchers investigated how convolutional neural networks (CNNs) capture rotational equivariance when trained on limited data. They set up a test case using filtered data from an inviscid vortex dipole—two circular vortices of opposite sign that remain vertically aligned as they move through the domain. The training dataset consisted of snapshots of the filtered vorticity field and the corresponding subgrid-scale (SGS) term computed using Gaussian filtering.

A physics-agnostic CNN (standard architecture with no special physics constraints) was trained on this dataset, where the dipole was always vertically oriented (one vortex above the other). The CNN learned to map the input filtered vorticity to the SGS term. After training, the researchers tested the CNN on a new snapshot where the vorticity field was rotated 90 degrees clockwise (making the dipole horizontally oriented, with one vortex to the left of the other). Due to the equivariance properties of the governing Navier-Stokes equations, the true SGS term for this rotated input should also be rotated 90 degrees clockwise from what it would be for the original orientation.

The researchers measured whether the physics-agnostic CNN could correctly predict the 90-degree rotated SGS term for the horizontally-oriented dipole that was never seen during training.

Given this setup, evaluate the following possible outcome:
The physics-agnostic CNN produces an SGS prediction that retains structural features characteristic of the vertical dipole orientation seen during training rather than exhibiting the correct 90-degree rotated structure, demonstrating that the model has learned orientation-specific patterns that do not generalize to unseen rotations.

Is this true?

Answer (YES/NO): YES